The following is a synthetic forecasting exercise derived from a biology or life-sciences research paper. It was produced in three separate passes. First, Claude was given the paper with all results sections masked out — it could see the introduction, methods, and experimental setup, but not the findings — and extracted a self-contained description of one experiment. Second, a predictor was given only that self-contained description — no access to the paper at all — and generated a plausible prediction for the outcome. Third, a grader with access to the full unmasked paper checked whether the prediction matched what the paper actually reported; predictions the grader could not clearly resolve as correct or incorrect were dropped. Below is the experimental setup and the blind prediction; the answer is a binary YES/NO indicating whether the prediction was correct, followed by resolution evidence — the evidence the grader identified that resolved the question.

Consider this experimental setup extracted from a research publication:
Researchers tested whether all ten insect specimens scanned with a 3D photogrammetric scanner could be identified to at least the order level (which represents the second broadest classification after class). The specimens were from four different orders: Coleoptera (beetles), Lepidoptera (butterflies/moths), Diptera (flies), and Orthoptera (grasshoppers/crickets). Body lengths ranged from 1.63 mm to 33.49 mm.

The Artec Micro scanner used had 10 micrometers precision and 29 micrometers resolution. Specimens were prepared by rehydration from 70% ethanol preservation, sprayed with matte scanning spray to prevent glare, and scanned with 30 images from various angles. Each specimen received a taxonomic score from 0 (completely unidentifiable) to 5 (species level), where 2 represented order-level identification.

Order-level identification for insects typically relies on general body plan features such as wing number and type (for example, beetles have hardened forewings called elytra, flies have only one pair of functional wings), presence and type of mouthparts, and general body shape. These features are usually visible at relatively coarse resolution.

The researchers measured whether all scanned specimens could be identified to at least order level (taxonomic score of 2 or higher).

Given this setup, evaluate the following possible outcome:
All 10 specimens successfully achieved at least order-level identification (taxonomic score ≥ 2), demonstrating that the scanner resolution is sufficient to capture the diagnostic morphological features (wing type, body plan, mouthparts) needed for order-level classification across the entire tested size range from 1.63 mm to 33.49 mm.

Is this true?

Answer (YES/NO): NO